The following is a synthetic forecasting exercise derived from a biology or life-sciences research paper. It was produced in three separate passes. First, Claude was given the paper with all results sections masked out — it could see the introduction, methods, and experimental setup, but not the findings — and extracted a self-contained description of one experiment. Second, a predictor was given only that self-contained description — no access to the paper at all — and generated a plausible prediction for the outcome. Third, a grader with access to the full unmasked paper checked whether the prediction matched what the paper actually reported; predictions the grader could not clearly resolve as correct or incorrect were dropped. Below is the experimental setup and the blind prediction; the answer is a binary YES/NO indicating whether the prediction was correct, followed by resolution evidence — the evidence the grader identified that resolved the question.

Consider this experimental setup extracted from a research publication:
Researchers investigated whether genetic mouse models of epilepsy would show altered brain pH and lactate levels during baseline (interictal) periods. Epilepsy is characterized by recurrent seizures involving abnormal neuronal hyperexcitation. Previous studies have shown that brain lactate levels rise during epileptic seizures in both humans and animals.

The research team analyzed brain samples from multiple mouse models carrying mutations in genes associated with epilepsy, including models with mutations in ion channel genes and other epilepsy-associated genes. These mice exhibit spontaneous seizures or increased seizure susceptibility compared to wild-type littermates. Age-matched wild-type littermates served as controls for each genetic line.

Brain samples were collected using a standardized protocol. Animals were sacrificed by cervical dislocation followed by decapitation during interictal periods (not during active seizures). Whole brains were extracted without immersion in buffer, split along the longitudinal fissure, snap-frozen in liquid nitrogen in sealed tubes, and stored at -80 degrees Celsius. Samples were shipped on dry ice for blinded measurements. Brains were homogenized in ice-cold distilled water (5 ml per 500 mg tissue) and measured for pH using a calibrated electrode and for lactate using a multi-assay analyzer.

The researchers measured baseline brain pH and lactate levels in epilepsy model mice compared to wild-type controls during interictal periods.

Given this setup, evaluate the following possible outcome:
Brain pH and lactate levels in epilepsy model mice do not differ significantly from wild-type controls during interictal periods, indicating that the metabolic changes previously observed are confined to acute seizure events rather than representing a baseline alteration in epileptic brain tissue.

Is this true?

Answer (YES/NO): NO